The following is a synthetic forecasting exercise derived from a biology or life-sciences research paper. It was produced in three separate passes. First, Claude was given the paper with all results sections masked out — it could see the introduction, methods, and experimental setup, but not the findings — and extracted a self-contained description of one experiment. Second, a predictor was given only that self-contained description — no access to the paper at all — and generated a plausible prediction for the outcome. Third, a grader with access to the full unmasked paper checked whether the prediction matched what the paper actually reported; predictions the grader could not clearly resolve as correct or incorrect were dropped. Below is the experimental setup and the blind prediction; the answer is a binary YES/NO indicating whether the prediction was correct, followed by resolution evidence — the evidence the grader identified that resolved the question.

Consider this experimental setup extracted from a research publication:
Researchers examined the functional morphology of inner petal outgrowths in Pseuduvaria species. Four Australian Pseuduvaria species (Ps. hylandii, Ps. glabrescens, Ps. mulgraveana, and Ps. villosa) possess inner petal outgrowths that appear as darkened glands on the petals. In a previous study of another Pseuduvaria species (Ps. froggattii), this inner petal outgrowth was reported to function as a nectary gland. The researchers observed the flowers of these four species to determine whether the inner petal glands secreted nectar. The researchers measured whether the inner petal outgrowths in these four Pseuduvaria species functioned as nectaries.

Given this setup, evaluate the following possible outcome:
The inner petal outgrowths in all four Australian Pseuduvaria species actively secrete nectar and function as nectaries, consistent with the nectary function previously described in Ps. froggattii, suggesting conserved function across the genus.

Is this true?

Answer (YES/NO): YES